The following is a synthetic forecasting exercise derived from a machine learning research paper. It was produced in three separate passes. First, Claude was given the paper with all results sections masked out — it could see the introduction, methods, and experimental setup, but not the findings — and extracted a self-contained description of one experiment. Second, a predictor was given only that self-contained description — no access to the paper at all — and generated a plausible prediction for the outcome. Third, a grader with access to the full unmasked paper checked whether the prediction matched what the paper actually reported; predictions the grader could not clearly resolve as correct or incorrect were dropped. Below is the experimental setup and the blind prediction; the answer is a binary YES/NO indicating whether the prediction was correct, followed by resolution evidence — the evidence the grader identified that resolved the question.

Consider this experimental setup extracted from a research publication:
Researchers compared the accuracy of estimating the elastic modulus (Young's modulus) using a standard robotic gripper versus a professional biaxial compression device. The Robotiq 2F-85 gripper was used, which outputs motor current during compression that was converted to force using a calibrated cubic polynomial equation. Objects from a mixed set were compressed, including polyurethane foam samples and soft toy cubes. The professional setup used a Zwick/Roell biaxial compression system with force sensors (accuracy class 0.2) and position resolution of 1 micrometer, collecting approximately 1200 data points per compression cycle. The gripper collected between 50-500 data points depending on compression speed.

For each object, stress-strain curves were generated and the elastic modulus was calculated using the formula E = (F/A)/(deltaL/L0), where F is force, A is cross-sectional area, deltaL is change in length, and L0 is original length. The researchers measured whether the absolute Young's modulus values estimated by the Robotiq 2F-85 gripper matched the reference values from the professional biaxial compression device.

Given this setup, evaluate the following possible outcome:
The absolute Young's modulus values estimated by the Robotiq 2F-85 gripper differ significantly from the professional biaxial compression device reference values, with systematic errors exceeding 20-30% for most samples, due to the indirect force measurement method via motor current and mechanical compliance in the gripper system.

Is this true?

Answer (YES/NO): YES